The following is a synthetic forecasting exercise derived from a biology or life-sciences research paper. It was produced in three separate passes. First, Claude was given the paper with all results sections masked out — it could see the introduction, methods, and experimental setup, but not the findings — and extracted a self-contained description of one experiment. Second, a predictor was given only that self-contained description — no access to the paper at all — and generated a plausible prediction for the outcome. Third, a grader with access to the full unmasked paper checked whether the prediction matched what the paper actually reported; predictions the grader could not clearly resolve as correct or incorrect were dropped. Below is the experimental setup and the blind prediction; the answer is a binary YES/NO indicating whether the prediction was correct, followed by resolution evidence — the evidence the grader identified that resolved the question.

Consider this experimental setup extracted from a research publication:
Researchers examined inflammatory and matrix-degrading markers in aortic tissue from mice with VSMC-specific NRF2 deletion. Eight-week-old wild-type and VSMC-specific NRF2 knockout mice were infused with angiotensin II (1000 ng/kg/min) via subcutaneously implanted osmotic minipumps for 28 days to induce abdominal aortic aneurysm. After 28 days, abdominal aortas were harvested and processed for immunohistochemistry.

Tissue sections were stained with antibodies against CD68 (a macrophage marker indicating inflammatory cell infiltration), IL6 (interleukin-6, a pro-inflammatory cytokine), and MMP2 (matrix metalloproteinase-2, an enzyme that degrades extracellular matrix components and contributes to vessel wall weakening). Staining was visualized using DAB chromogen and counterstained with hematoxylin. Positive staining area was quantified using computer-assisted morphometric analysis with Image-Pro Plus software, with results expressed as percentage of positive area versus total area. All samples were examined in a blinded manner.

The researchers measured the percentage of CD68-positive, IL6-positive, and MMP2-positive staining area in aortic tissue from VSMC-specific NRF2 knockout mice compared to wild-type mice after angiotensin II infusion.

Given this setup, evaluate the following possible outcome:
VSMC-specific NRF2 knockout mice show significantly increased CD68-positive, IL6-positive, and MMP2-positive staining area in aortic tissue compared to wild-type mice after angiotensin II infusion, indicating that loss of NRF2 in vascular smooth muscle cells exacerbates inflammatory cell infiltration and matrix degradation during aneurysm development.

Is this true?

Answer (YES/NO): YES